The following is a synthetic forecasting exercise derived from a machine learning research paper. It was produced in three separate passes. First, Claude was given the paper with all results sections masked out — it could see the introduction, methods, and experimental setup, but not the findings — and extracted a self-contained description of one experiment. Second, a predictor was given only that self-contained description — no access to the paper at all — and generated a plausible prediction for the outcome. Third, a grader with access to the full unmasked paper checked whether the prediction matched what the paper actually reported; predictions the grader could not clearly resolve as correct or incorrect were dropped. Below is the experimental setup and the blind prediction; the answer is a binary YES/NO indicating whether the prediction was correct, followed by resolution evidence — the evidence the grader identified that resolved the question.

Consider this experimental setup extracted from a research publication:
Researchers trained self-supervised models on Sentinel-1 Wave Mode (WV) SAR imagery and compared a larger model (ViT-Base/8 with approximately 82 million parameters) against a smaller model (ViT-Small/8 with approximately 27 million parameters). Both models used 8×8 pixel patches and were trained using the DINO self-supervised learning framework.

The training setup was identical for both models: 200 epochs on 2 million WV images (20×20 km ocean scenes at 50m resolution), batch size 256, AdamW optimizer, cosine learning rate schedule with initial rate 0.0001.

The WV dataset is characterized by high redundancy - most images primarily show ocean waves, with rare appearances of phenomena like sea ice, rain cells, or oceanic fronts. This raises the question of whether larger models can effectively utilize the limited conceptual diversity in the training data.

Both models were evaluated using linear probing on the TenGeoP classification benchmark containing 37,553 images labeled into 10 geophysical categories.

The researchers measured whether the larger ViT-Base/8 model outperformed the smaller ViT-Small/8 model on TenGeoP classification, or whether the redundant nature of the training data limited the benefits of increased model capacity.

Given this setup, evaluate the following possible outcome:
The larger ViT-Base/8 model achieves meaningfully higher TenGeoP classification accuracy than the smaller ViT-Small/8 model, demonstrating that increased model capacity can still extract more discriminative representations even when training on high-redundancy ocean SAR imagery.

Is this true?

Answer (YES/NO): YES